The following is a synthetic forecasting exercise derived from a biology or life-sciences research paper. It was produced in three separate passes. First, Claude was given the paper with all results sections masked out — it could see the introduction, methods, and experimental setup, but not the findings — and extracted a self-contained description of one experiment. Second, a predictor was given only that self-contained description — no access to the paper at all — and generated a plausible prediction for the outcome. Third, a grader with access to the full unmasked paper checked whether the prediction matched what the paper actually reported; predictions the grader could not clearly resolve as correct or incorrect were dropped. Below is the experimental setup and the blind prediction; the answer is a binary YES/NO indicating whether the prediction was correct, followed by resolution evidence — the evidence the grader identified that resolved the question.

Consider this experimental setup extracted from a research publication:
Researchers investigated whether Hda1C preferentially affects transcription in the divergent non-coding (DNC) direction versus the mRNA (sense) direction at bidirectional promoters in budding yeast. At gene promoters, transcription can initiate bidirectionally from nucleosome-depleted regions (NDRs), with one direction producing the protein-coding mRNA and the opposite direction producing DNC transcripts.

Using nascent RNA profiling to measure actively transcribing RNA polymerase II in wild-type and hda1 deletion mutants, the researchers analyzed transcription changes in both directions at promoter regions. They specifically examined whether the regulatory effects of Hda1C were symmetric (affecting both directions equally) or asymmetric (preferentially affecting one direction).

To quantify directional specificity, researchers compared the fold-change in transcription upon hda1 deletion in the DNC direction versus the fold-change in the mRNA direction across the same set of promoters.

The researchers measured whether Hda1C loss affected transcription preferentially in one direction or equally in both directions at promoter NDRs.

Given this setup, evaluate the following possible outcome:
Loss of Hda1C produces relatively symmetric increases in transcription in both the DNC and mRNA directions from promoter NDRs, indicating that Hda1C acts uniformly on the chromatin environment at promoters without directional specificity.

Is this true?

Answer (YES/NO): NO